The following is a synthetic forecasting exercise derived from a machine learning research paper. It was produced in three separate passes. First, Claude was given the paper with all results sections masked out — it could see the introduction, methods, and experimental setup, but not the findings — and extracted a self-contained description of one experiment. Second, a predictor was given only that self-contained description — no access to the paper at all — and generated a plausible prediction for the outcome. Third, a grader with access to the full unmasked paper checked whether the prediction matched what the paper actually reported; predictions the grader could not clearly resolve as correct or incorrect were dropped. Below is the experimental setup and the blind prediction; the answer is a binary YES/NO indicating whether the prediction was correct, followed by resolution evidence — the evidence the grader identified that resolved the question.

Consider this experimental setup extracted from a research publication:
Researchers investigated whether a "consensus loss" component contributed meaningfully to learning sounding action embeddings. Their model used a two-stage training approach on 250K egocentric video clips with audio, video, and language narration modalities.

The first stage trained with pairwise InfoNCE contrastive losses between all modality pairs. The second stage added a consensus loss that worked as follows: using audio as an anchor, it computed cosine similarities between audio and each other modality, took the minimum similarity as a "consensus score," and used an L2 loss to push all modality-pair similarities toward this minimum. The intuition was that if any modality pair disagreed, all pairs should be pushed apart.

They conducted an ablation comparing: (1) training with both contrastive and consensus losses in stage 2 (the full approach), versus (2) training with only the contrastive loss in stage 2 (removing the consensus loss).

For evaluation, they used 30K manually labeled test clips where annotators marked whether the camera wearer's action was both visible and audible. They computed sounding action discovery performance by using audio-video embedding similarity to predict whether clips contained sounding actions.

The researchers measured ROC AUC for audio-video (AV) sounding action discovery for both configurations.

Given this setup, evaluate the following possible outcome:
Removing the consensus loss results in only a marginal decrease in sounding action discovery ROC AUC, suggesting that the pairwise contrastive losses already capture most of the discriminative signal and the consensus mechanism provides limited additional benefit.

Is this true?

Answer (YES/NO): NO